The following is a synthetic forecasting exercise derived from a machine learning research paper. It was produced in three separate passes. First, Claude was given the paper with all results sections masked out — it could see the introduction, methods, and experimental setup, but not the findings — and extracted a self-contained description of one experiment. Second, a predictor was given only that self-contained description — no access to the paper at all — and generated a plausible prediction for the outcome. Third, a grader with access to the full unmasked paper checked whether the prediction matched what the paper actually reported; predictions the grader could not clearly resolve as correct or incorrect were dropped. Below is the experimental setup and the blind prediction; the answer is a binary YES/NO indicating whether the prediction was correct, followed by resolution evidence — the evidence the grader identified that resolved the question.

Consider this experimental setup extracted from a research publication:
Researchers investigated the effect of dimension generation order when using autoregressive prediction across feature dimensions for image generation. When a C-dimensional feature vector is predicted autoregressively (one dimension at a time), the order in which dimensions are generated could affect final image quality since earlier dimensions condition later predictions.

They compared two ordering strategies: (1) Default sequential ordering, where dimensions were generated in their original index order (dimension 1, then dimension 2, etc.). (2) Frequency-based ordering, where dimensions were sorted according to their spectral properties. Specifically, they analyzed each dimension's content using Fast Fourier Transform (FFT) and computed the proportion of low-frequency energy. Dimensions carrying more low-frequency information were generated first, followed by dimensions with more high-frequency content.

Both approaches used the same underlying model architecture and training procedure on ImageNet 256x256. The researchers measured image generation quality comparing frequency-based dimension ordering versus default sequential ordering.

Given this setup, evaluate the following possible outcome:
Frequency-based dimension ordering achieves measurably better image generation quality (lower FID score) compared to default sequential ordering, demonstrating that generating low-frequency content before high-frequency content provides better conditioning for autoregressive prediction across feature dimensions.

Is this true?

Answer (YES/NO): YES